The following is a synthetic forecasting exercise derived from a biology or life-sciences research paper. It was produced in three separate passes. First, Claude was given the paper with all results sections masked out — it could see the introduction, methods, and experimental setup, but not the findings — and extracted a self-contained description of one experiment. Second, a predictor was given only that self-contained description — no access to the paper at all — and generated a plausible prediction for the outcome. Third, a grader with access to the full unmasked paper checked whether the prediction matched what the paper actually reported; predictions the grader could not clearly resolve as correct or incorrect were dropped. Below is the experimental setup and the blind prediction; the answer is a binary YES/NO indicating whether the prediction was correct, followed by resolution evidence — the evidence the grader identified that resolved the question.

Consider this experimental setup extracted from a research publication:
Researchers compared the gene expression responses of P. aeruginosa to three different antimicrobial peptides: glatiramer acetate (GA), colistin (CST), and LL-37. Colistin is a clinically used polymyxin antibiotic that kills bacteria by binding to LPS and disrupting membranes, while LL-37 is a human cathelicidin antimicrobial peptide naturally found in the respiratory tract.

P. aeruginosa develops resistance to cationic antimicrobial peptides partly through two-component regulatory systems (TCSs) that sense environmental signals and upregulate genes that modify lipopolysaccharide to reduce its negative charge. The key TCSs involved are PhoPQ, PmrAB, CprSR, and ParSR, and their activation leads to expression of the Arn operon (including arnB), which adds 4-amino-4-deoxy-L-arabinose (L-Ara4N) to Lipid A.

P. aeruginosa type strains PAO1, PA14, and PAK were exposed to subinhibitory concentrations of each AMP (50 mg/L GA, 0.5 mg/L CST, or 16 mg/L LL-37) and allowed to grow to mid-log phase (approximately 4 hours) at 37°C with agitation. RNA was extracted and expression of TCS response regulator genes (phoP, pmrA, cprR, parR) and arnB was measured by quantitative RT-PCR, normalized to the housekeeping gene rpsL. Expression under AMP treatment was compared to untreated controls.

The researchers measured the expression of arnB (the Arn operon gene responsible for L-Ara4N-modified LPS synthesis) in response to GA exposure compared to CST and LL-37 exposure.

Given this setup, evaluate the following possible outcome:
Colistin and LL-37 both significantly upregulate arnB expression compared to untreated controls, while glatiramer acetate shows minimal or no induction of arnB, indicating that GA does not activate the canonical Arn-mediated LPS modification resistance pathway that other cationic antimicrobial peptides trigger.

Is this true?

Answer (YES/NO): NO